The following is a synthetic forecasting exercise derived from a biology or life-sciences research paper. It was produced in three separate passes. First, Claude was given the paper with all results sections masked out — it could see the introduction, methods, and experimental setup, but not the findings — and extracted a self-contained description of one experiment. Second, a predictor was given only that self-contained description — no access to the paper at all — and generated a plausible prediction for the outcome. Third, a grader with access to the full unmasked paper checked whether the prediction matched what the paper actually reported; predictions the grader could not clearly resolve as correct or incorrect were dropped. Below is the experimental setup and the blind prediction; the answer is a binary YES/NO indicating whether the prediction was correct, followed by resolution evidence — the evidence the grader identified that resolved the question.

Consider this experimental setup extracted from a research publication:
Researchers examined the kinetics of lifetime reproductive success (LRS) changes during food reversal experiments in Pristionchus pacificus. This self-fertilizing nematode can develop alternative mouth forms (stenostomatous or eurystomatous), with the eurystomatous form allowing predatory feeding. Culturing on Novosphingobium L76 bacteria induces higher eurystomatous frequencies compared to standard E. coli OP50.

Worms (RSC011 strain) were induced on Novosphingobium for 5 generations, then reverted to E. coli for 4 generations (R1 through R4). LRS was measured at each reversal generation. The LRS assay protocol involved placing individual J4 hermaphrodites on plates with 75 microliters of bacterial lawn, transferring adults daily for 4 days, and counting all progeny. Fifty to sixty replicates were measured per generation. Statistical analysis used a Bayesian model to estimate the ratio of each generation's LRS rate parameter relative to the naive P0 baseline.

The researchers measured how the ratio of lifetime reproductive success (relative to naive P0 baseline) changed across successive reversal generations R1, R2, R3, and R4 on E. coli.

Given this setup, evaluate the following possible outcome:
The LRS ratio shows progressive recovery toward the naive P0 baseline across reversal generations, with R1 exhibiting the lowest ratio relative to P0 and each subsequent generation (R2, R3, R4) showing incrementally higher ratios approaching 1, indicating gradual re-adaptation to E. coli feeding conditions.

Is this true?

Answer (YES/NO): NO